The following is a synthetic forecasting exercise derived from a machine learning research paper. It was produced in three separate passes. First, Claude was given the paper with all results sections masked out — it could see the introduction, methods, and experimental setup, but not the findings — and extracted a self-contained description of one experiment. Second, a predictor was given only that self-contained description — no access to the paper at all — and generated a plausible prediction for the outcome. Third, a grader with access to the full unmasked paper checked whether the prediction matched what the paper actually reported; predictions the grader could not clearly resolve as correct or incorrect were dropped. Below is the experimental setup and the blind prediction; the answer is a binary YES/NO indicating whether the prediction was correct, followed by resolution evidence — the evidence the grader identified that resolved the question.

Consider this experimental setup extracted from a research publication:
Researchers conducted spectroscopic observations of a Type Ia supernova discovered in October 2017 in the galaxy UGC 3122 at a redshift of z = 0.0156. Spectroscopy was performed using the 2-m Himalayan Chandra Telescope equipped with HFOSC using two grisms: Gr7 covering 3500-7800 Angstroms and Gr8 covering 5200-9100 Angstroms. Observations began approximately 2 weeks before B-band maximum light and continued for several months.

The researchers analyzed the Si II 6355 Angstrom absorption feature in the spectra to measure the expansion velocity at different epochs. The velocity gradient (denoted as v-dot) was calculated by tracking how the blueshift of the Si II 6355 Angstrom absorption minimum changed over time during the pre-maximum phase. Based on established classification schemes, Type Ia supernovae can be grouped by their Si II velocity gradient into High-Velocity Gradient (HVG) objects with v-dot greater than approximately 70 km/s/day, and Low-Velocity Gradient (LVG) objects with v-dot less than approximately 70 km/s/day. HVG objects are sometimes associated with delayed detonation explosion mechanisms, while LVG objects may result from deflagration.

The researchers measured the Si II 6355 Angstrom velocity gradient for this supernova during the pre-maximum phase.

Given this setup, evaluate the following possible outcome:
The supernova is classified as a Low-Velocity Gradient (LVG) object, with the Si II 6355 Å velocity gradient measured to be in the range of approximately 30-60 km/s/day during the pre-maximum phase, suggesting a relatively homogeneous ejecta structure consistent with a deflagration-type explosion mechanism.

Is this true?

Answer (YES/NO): NO